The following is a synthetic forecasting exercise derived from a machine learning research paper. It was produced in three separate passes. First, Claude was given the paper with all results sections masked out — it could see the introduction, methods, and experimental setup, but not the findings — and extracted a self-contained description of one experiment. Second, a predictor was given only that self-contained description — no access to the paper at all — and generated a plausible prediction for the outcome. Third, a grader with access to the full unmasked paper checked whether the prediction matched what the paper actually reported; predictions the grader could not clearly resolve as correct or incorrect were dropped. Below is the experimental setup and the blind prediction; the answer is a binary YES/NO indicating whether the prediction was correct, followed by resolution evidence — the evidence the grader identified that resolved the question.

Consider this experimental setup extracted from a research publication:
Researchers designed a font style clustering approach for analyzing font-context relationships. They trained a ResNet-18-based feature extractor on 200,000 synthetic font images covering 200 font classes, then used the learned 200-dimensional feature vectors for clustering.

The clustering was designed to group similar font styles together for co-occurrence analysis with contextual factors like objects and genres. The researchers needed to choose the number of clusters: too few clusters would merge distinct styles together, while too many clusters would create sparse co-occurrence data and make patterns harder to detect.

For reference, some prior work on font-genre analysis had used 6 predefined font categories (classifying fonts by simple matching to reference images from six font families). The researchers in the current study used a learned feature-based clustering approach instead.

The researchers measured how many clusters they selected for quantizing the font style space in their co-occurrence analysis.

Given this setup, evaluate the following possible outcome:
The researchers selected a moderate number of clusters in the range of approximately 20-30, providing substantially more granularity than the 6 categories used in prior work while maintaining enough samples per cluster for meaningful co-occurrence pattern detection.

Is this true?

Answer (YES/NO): NO